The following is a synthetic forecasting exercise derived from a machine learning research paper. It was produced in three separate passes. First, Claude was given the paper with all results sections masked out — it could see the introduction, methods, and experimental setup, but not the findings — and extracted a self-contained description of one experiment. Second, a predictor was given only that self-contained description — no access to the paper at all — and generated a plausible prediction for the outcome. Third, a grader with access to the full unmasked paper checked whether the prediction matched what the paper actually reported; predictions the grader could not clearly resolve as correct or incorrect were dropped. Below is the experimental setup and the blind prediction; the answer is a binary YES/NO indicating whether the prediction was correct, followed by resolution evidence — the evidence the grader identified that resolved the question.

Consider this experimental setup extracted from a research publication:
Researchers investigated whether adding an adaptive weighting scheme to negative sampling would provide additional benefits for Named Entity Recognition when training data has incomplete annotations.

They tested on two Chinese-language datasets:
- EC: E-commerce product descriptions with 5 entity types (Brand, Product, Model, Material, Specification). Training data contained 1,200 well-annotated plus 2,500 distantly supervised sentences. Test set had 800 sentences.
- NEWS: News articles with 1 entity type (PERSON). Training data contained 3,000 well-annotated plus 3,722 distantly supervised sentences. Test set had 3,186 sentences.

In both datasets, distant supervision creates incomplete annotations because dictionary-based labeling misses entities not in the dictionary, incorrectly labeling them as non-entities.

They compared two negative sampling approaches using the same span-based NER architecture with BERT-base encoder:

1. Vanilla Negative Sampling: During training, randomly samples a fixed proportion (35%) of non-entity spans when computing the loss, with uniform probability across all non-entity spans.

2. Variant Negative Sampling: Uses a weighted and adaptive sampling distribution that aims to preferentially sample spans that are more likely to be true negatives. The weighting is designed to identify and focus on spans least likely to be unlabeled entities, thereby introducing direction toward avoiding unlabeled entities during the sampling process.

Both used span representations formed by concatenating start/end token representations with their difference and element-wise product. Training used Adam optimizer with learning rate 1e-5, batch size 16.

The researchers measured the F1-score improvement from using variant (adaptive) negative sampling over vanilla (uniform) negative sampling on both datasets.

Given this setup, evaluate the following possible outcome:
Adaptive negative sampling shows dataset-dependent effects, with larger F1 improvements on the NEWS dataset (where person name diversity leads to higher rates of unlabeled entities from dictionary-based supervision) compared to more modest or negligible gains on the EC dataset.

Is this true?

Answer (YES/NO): NO